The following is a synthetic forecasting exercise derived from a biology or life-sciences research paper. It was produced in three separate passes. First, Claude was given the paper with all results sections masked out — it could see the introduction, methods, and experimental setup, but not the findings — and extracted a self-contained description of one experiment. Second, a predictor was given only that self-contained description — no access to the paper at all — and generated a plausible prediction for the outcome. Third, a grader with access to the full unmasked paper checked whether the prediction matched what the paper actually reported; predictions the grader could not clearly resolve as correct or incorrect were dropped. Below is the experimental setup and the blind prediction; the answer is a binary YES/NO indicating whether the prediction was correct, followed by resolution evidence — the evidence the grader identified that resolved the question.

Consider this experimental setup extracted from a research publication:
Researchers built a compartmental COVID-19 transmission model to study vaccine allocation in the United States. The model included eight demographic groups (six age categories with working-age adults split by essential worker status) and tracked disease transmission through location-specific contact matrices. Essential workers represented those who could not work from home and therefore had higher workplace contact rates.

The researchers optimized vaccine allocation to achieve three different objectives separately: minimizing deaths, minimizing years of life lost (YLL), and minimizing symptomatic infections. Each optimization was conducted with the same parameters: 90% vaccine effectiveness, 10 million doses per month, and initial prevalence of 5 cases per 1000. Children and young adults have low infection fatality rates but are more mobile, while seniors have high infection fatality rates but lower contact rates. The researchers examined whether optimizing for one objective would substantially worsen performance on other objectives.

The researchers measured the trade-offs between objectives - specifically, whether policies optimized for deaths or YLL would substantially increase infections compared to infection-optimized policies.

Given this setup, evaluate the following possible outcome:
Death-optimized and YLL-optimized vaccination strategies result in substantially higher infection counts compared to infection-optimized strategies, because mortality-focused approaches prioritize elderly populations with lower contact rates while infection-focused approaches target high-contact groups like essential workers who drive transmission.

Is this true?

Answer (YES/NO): NO